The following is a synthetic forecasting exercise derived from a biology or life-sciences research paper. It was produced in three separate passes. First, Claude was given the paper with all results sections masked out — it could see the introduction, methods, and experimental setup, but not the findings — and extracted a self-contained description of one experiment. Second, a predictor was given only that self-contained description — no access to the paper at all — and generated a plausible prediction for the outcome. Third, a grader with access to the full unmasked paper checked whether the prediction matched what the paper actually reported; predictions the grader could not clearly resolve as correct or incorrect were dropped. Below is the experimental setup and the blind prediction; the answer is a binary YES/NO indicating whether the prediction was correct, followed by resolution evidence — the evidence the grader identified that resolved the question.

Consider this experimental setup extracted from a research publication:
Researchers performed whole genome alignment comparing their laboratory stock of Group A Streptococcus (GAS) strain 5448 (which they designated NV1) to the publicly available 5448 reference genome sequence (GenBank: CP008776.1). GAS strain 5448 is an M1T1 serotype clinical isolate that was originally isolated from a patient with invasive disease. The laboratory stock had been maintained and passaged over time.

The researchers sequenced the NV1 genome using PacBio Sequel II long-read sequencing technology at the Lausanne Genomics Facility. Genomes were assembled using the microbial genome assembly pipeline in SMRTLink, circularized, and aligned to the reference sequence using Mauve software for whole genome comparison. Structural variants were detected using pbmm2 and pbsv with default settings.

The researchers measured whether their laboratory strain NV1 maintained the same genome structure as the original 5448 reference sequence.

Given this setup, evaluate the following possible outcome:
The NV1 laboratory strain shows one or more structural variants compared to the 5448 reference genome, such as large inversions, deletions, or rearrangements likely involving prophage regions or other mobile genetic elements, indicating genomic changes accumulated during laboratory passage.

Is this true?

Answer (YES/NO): NO